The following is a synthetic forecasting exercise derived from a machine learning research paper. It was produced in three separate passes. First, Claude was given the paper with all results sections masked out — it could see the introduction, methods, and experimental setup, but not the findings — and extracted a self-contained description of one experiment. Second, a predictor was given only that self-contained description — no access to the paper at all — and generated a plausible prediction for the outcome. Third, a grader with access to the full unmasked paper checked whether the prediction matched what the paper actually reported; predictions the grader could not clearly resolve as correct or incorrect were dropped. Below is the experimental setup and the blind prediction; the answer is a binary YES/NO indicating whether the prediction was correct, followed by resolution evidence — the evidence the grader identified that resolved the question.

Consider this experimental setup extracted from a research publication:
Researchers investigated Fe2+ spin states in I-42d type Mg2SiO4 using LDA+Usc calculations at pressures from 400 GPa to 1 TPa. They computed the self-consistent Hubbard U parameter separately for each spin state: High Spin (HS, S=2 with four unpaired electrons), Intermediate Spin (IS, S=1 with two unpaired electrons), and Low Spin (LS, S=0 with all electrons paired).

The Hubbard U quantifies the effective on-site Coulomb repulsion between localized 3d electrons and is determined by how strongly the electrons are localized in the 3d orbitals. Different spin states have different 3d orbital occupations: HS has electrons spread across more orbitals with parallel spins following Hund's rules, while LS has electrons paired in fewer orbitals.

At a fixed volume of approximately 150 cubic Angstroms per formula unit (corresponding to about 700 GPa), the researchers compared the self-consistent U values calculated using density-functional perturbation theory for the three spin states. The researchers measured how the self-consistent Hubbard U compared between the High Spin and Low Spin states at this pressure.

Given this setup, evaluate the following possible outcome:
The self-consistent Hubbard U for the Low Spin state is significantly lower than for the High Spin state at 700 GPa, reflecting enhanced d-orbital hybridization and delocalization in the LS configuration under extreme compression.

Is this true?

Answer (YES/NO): NO